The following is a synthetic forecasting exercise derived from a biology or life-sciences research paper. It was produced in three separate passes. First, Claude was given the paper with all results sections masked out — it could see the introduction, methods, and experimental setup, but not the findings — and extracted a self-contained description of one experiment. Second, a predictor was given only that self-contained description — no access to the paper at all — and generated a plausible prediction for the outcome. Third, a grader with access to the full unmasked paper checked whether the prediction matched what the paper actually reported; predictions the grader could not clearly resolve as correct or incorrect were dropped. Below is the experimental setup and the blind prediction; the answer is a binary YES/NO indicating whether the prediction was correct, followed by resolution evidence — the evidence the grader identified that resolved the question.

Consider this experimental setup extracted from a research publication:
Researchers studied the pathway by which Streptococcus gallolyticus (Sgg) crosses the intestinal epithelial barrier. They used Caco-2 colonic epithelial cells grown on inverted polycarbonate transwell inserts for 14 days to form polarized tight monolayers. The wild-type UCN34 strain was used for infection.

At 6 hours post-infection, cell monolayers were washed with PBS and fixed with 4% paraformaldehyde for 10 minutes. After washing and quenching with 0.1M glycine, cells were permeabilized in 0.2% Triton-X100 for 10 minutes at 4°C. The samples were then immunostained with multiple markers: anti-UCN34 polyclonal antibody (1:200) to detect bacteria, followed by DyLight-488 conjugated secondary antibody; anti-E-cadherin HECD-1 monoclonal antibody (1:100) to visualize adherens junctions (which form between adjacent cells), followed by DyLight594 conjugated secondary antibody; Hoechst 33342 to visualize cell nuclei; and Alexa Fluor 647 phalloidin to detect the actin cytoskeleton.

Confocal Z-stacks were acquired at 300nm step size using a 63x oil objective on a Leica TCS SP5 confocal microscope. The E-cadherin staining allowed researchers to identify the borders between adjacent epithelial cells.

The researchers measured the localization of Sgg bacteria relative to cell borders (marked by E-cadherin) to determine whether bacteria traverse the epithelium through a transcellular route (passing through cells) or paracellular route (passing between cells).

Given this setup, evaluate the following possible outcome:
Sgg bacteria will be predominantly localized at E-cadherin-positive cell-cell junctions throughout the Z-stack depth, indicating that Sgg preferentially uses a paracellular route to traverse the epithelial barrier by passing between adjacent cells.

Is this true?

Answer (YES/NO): YES